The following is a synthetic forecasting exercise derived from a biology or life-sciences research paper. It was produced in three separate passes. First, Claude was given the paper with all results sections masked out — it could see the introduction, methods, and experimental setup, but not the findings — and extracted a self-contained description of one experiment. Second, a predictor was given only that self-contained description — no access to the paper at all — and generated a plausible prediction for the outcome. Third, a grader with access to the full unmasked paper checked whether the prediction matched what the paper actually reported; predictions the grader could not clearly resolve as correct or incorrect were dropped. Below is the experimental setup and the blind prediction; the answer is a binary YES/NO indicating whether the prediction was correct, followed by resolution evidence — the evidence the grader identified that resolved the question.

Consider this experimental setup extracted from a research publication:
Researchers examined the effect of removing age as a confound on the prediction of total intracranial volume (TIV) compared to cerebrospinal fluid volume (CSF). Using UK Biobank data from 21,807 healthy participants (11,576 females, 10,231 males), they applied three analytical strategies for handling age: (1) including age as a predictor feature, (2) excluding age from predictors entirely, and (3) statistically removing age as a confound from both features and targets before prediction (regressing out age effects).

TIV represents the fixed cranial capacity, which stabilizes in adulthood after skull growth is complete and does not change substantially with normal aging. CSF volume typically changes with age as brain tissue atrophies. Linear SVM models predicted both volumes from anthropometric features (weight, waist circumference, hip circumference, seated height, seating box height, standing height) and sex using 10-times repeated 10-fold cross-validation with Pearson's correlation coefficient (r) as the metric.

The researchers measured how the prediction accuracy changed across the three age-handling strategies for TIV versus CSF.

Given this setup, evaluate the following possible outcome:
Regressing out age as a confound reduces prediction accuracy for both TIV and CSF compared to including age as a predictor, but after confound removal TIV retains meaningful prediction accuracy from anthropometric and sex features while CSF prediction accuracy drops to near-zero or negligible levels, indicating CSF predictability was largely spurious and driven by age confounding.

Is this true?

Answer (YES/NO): NO